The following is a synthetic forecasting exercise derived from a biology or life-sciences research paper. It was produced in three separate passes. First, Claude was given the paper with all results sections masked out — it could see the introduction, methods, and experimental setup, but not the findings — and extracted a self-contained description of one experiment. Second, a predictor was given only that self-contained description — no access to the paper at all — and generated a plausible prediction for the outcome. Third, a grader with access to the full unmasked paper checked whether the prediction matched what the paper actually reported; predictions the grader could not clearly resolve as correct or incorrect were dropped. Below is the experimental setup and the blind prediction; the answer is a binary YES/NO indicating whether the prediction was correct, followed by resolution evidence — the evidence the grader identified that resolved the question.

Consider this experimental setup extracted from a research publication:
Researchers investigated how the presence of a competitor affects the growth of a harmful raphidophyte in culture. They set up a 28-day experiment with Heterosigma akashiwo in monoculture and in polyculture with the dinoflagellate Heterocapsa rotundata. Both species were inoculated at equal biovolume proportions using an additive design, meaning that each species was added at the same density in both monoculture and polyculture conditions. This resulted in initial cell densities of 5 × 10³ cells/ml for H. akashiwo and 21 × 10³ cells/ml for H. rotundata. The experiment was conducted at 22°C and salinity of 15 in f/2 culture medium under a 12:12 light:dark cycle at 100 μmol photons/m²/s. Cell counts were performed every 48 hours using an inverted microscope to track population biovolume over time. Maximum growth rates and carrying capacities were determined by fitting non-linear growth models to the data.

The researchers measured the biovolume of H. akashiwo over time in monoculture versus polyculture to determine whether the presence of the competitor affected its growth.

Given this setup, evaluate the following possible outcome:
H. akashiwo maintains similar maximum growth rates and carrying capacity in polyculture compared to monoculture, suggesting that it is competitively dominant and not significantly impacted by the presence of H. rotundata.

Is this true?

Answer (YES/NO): NO